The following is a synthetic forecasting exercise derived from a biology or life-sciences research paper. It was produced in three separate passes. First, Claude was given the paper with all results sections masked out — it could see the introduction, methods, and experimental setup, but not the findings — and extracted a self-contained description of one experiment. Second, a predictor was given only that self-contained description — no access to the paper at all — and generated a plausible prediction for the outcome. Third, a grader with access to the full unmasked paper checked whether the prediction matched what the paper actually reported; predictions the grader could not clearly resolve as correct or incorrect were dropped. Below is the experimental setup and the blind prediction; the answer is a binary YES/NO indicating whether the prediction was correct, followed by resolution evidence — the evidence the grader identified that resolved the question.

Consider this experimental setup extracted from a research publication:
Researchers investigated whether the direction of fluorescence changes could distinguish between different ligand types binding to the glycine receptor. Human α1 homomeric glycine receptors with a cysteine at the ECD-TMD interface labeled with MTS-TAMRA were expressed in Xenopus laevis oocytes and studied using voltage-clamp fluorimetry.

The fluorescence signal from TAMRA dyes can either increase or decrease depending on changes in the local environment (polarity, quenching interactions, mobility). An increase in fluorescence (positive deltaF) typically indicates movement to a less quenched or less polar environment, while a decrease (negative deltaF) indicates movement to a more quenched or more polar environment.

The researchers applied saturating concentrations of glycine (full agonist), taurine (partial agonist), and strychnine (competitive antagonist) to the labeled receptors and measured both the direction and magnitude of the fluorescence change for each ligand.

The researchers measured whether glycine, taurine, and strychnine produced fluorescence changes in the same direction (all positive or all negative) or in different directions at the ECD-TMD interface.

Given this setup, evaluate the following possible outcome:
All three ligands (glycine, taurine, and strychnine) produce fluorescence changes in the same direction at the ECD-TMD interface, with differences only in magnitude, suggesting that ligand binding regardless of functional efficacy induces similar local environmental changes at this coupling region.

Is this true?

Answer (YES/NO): NO